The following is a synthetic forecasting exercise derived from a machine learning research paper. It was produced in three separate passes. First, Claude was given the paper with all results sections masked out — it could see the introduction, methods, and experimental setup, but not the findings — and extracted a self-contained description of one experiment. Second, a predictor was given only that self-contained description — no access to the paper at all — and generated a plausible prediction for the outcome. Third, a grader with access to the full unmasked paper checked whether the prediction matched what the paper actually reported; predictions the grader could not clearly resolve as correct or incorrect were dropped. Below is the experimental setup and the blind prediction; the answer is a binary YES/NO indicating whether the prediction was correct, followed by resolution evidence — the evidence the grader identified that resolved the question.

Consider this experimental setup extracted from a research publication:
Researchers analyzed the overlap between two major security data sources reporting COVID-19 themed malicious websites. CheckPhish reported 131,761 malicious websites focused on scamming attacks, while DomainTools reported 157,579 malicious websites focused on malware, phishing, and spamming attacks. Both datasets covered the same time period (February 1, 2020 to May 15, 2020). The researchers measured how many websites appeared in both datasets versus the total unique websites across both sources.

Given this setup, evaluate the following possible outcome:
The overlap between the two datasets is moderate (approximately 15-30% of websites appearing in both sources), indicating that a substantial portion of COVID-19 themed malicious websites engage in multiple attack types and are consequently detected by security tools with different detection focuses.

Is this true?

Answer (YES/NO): NO